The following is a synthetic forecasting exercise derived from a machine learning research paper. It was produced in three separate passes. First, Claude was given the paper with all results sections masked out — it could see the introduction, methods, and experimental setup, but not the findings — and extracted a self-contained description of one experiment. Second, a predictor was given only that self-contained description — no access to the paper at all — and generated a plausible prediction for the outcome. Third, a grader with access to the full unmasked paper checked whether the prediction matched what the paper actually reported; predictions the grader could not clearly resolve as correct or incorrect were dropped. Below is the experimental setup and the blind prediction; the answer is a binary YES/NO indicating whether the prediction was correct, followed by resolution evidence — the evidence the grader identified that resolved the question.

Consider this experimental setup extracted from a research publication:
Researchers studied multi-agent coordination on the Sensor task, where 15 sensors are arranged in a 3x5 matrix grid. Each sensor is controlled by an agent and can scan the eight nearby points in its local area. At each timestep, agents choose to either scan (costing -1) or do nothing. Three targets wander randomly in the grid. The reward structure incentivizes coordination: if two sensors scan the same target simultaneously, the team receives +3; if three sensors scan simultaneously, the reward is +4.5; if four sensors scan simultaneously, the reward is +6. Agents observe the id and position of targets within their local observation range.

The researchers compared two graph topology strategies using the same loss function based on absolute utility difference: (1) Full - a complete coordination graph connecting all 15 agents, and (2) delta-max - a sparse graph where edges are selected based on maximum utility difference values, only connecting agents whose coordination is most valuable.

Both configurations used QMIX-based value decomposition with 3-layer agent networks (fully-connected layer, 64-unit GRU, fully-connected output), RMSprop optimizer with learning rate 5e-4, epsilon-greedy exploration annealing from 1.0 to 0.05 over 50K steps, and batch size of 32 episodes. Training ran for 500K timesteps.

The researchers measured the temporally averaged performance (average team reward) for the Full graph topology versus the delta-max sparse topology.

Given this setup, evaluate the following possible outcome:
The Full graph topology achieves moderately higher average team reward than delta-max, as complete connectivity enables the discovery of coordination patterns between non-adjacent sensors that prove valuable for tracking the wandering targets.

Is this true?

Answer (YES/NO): NO